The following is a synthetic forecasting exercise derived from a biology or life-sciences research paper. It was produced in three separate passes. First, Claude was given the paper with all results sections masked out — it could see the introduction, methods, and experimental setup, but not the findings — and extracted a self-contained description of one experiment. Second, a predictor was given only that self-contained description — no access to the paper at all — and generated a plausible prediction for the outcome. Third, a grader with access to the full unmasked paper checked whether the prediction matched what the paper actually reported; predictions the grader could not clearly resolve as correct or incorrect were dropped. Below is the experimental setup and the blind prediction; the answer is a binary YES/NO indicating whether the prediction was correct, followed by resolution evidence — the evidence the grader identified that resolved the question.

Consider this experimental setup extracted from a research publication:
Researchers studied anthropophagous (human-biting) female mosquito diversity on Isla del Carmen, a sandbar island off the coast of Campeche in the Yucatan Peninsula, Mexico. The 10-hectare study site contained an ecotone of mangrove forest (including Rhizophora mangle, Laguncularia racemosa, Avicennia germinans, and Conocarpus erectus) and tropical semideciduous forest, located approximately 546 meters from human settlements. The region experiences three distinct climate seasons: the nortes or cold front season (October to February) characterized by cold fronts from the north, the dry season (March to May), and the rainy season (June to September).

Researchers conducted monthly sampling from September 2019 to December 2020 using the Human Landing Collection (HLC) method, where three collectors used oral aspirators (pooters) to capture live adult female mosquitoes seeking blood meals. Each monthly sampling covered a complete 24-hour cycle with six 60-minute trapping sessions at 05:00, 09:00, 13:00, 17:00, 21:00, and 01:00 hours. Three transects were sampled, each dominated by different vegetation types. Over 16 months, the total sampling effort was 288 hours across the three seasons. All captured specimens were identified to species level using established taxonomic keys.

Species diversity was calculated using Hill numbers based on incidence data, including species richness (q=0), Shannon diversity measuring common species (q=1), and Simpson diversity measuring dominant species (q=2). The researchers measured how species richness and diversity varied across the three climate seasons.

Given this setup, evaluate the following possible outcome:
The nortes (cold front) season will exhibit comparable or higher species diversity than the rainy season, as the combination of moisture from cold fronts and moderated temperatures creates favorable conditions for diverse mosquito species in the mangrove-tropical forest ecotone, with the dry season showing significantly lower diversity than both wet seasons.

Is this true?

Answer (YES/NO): YES